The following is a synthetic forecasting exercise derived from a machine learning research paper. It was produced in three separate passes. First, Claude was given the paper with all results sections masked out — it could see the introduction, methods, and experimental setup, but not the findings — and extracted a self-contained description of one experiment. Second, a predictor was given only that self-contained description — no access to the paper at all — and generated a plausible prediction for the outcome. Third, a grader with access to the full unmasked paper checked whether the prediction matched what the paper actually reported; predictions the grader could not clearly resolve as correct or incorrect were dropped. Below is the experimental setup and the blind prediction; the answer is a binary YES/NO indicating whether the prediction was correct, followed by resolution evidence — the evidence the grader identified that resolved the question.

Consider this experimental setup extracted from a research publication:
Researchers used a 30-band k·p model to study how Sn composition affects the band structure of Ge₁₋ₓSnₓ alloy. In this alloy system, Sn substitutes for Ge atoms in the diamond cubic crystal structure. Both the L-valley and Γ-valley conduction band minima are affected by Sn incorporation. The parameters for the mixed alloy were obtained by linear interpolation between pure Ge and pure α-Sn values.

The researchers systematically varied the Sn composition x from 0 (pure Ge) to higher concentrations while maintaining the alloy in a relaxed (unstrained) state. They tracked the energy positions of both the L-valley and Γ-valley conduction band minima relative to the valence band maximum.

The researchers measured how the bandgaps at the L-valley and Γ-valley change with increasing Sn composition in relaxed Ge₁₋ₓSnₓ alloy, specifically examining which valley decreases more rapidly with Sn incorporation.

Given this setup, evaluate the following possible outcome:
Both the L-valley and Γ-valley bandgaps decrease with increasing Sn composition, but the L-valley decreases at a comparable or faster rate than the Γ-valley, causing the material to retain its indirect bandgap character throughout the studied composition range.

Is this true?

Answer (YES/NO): NO